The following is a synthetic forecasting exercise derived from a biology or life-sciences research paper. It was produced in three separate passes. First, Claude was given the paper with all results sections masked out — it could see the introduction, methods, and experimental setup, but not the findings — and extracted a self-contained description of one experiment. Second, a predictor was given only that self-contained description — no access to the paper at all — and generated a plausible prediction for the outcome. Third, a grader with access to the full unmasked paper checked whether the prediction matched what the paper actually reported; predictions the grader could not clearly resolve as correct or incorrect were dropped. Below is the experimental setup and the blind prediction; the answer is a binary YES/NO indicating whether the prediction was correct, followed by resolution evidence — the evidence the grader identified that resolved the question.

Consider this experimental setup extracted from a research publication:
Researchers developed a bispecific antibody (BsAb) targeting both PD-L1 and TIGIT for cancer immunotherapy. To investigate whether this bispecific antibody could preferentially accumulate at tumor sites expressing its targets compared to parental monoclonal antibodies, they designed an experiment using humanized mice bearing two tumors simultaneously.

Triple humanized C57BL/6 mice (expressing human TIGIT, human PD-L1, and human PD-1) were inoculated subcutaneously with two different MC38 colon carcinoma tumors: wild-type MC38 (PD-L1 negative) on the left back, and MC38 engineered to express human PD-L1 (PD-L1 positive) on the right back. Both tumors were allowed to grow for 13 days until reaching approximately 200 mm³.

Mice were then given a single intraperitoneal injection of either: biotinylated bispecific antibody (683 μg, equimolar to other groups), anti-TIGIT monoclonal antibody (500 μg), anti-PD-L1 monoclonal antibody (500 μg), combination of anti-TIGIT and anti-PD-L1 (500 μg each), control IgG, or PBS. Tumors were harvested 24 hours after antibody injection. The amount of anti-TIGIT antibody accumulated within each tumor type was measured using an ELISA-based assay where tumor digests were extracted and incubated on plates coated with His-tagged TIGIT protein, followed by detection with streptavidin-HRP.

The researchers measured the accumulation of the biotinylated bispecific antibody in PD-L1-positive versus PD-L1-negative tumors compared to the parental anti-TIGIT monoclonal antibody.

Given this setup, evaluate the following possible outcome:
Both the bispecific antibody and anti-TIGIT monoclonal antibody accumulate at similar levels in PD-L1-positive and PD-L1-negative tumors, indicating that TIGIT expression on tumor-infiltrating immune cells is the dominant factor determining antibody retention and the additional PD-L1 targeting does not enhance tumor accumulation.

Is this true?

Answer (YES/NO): NO